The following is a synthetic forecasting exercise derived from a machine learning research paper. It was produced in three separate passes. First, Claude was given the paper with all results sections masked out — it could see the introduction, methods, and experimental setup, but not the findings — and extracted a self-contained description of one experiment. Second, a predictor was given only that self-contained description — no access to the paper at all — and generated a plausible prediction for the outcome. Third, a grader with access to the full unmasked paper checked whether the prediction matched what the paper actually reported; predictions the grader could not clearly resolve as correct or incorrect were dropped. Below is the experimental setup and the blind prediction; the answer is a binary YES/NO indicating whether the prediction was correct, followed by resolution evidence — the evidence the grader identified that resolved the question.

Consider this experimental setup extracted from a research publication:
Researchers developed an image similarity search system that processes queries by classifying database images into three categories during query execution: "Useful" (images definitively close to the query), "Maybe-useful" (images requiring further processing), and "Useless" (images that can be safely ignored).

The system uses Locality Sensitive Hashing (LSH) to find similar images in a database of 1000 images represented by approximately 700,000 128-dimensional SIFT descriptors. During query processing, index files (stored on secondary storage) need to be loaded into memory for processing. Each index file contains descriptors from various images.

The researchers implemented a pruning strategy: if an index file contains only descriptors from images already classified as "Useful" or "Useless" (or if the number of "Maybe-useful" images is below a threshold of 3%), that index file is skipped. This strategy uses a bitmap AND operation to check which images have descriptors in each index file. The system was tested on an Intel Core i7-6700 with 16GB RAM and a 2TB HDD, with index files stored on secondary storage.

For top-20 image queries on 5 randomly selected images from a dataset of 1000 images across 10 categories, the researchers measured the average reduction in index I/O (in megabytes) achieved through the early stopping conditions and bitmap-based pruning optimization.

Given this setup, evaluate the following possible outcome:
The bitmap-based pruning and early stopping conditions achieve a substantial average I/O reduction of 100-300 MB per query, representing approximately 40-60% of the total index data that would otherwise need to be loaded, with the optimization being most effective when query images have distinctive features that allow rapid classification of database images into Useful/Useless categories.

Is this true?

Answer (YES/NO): NO